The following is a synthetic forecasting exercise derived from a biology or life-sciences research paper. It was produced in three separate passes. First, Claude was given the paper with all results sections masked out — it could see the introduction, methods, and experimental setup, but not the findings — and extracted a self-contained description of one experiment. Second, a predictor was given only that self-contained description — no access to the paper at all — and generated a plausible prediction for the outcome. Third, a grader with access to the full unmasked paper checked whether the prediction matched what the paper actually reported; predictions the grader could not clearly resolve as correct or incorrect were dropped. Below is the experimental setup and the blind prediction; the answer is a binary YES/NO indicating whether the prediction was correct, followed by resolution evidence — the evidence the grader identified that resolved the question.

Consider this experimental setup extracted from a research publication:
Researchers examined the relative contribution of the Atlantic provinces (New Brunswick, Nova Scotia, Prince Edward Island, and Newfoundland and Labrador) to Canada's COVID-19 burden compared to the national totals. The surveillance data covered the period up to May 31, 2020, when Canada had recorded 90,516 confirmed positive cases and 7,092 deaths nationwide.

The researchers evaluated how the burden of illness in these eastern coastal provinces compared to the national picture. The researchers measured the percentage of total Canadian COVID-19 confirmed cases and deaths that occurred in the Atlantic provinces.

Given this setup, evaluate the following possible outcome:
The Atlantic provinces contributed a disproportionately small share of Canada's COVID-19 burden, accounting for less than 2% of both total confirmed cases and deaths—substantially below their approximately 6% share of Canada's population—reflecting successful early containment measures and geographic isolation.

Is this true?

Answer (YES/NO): YES